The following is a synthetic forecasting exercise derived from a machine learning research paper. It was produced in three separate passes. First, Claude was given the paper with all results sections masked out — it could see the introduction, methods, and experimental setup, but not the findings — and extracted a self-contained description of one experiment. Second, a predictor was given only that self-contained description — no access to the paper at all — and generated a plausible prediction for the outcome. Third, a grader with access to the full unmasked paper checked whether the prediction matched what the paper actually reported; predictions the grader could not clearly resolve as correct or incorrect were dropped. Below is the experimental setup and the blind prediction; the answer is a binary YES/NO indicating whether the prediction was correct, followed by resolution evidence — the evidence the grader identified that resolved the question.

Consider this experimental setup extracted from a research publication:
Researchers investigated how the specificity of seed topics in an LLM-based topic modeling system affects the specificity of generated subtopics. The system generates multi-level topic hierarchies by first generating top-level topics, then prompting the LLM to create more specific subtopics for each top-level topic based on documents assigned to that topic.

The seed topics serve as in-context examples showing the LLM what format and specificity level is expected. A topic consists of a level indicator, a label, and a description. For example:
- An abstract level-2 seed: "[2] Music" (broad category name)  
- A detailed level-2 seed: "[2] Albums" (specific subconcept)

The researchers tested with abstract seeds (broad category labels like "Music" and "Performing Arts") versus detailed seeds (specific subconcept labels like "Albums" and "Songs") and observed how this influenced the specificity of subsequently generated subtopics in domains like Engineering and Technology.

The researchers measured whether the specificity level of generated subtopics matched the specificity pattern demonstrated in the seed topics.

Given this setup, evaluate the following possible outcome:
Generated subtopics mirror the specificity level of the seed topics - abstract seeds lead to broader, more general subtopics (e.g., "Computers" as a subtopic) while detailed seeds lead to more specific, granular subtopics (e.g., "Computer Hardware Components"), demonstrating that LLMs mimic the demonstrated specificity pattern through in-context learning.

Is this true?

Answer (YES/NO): YES